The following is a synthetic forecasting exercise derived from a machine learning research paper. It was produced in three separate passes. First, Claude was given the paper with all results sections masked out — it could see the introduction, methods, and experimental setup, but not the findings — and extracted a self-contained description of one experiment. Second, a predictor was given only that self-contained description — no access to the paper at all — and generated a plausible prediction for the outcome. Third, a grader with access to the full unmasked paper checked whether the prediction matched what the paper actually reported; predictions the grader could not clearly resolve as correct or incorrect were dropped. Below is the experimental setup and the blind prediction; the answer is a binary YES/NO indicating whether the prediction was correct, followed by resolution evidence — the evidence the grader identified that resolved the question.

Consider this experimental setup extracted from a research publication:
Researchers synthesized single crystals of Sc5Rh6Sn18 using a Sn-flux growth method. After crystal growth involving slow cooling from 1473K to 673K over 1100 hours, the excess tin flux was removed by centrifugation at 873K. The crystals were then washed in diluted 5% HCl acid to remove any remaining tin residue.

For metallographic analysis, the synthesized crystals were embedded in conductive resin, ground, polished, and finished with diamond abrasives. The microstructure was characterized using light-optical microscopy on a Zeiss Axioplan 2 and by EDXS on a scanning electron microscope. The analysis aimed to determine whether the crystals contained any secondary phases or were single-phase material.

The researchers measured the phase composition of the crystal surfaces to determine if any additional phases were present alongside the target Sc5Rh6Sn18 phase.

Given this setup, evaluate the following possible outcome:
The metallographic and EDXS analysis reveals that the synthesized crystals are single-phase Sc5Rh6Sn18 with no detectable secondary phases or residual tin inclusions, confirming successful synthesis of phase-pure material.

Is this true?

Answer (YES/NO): YES